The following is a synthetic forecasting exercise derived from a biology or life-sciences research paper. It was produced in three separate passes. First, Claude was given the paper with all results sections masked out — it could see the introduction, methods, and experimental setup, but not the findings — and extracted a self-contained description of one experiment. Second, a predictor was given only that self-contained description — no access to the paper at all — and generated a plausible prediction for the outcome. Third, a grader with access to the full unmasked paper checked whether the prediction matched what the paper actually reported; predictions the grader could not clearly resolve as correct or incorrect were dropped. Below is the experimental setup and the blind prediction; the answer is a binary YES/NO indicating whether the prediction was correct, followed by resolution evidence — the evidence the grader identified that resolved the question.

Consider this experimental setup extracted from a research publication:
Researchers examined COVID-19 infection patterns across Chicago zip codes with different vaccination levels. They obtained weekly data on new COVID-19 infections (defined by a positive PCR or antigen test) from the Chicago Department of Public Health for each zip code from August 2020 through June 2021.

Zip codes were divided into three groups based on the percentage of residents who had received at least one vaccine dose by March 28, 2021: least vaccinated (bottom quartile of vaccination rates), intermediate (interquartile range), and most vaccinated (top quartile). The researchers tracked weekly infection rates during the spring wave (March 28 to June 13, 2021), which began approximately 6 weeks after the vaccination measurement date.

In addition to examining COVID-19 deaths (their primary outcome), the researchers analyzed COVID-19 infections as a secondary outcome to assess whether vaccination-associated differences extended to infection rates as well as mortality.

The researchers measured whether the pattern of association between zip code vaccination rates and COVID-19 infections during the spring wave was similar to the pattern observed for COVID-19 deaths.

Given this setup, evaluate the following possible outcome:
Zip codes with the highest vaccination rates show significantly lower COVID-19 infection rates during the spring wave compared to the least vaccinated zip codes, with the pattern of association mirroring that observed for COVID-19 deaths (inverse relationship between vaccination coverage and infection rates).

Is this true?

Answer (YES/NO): NO